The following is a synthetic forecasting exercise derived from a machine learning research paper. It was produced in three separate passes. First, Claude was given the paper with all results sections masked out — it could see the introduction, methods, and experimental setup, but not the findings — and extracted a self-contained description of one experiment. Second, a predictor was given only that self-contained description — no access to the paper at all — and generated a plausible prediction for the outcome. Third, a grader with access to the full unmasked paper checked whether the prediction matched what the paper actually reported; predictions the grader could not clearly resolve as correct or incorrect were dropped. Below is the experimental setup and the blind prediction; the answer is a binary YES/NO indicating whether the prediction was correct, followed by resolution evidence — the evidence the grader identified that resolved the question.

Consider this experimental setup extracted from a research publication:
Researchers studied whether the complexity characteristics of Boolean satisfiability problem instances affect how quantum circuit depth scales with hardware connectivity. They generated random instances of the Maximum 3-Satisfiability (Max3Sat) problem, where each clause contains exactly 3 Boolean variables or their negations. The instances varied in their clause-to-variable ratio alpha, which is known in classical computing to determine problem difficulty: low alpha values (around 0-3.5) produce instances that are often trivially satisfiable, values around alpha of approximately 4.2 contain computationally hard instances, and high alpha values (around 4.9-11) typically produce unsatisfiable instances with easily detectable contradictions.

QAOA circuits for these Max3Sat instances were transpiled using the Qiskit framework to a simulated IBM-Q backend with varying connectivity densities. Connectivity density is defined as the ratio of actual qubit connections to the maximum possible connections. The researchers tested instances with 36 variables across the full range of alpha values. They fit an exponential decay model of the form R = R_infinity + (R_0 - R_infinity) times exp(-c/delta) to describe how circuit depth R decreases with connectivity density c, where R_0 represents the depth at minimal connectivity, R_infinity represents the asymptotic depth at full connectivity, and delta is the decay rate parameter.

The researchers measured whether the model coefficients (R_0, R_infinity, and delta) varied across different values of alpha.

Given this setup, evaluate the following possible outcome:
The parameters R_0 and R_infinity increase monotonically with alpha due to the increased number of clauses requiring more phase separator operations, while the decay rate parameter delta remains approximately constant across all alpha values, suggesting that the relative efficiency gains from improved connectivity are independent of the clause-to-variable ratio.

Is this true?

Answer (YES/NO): NO